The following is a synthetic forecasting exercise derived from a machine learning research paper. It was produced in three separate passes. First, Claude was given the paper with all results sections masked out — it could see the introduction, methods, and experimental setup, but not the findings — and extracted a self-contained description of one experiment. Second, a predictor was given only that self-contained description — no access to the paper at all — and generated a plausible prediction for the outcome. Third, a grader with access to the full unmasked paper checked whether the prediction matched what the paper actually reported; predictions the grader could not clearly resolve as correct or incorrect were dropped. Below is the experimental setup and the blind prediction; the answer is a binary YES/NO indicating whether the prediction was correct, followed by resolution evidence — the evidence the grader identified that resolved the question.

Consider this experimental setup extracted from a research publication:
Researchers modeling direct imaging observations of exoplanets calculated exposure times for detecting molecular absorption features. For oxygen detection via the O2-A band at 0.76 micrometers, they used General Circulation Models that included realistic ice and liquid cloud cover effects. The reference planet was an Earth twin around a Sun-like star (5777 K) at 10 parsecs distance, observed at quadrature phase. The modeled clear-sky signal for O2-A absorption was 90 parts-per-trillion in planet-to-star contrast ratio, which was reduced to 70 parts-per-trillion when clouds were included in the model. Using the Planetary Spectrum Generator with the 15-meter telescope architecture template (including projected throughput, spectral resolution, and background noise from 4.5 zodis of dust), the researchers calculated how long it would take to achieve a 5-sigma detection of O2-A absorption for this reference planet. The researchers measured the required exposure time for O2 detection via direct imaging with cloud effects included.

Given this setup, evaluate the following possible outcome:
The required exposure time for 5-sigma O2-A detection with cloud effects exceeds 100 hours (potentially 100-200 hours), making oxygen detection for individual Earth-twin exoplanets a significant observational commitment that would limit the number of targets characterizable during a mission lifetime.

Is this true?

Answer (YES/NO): NO